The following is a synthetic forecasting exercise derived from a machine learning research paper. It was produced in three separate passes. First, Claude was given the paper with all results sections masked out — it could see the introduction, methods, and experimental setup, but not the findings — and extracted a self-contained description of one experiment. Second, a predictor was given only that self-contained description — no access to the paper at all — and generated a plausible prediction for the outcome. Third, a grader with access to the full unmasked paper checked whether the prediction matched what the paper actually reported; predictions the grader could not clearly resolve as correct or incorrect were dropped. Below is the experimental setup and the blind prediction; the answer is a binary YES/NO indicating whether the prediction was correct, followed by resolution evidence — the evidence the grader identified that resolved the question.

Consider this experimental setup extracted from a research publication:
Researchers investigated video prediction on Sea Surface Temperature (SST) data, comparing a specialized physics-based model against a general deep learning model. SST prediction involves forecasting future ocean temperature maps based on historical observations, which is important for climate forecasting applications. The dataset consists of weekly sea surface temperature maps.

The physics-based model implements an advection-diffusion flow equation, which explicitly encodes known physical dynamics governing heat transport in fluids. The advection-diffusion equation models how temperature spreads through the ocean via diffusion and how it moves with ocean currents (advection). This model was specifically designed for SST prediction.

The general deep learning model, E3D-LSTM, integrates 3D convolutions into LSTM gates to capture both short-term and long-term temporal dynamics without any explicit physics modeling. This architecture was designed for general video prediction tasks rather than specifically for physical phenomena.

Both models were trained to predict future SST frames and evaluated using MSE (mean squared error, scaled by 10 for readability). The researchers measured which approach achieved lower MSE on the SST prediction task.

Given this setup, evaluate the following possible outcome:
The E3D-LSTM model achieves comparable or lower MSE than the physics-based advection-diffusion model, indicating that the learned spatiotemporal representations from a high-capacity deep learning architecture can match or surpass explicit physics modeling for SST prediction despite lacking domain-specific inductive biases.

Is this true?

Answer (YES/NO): YES